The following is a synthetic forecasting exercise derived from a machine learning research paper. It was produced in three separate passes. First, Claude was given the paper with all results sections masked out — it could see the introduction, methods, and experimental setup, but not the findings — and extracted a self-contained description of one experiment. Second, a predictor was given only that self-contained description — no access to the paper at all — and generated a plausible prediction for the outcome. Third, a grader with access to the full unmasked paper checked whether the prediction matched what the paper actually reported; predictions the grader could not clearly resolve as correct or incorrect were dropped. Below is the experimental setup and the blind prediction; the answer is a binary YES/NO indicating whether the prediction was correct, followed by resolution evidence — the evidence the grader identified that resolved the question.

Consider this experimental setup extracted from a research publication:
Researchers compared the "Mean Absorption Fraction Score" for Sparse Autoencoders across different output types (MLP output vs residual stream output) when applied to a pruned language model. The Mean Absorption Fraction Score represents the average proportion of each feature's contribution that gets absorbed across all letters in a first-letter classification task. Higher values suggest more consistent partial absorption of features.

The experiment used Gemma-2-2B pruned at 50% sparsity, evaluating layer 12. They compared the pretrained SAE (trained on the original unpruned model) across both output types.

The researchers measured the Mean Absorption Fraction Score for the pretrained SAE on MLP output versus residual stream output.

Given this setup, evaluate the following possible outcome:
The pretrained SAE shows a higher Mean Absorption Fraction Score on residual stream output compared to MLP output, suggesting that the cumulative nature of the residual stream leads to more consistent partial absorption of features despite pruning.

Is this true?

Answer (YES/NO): NO